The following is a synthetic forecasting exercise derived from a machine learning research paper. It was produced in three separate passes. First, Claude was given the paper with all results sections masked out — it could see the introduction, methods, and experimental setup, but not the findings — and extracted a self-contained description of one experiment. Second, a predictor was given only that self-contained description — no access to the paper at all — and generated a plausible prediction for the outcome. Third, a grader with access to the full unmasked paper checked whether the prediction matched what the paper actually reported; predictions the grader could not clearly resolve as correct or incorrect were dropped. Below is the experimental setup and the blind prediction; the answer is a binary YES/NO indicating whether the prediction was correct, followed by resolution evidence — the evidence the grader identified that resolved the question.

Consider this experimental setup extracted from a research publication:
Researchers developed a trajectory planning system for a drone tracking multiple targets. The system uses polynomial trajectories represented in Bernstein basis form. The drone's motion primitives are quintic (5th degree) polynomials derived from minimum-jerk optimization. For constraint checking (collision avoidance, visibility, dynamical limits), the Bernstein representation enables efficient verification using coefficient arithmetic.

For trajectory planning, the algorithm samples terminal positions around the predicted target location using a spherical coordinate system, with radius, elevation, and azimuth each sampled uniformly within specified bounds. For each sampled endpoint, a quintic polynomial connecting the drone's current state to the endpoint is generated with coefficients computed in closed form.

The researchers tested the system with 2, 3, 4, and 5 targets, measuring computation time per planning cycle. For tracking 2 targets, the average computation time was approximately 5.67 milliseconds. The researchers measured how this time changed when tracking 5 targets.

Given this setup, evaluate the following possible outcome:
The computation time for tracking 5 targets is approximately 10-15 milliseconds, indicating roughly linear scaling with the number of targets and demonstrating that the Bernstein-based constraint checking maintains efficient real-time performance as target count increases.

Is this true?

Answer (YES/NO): YES